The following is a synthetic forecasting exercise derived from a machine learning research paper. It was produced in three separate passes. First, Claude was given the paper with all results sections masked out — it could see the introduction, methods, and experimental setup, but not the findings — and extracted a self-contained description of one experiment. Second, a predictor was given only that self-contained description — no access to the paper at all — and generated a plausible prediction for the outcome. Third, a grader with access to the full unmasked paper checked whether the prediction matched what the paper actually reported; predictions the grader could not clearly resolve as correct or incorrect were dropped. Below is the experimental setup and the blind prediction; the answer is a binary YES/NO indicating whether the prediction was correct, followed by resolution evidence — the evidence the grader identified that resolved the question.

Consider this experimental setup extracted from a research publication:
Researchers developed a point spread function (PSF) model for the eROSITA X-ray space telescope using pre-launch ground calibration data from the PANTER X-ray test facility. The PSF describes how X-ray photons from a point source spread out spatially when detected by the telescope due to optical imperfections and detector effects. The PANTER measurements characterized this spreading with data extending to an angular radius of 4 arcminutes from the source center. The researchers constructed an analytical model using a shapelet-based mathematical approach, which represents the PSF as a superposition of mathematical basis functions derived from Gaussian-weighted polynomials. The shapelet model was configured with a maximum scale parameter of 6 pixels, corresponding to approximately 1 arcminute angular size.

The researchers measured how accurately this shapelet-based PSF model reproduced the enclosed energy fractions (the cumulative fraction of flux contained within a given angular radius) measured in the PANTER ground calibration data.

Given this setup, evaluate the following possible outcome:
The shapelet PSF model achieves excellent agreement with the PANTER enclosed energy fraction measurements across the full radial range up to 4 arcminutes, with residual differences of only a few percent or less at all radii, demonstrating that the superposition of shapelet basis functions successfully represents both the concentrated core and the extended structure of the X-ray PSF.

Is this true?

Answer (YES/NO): NO